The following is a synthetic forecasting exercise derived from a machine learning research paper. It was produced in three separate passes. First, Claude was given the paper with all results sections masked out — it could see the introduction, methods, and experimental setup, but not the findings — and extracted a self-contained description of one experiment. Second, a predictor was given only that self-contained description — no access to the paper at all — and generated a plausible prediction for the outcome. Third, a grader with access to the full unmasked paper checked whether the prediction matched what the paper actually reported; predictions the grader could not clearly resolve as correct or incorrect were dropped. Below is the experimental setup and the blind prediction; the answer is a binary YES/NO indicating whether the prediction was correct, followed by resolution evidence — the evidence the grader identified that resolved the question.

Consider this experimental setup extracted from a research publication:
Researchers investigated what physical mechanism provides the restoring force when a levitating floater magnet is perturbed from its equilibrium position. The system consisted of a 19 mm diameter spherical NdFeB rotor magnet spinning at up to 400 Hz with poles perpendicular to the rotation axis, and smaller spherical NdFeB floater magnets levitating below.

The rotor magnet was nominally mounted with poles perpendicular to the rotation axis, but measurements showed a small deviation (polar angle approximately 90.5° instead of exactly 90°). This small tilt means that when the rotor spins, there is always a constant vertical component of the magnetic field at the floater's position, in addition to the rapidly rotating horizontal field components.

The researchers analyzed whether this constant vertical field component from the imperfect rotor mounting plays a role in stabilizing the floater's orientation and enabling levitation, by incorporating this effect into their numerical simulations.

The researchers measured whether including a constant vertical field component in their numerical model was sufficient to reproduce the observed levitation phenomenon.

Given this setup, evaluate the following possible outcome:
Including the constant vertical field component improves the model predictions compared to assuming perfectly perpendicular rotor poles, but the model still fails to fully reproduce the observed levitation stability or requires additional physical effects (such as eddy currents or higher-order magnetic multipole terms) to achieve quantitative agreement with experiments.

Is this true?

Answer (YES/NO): YES